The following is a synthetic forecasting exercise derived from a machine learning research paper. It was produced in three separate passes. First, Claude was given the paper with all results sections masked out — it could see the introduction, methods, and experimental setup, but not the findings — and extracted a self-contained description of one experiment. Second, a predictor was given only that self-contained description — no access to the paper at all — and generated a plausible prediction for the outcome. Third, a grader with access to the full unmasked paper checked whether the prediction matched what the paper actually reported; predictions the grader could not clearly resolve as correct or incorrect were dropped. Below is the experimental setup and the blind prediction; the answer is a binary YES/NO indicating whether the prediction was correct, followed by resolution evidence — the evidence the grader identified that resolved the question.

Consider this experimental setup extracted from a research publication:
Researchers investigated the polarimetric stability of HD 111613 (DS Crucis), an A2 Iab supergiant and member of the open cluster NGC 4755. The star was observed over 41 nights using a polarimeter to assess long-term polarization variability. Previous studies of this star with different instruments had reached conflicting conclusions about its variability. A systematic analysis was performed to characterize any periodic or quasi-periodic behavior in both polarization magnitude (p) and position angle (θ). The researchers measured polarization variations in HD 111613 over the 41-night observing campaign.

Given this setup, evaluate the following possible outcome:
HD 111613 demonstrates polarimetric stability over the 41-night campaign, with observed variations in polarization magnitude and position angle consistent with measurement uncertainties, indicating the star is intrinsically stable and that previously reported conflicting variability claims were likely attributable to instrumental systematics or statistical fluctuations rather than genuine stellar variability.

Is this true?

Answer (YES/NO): NO